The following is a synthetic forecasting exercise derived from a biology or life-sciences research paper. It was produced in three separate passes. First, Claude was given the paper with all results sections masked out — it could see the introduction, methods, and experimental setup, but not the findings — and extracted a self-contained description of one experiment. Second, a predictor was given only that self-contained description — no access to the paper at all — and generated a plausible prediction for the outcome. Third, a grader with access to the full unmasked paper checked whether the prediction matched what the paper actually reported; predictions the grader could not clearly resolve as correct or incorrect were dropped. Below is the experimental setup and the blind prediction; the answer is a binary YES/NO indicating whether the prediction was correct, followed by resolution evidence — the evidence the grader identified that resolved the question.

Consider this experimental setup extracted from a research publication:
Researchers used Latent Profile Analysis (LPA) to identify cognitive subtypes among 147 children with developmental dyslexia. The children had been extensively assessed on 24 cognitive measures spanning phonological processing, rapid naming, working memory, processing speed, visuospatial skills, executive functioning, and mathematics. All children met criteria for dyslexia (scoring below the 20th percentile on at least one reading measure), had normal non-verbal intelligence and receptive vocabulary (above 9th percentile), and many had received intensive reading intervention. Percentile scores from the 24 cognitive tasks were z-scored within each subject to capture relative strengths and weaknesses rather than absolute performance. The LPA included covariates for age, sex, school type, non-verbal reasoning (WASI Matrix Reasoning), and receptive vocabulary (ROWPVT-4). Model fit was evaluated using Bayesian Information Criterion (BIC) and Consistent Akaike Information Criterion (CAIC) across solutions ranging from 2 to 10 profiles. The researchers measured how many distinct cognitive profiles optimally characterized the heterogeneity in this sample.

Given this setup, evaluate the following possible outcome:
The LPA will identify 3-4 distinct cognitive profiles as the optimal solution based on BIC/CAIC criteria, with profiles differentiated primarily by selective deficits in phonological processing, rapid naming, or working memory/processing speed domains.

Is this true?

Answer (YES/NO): NO